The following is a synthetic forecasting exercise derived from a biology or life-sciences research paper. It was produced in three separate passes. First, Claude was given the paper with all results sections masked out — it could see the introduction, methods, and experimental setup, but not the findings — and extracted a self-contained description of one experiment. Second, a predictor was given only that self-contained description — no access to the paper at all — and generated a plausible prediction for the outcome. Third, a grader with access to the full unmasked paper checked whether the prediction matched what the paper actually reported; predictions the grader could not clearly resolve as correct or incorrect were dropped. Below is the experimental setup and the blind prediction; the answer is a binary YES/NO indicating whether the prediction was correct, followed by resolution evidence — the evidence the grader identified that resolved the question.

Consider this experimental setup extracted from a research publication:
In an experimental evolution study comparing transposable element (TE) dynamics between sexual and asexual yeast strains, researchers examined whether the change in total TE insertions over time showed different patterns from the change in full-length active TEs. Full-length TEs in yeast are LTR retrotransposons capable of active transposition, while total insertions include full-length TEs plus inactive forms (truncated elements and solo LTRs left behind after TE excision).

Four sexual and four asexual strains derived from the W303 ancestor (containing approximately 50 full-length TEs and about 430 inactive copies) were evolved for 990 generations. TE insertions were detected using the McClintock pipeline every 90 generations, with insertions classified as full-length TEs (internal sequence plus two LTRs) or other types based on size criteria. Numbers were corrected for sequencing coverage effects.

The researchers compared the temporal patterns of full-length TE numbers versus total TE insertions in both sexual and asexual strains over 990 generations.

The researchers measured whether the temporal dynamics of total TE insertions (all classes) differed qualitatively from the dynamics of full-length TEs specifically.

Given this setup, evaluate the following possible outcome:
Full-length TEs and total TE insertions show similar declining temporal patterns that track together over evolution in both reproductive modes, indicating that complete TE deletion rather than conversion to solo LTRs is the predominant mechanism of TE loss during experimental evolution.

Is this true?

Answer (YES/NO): NO